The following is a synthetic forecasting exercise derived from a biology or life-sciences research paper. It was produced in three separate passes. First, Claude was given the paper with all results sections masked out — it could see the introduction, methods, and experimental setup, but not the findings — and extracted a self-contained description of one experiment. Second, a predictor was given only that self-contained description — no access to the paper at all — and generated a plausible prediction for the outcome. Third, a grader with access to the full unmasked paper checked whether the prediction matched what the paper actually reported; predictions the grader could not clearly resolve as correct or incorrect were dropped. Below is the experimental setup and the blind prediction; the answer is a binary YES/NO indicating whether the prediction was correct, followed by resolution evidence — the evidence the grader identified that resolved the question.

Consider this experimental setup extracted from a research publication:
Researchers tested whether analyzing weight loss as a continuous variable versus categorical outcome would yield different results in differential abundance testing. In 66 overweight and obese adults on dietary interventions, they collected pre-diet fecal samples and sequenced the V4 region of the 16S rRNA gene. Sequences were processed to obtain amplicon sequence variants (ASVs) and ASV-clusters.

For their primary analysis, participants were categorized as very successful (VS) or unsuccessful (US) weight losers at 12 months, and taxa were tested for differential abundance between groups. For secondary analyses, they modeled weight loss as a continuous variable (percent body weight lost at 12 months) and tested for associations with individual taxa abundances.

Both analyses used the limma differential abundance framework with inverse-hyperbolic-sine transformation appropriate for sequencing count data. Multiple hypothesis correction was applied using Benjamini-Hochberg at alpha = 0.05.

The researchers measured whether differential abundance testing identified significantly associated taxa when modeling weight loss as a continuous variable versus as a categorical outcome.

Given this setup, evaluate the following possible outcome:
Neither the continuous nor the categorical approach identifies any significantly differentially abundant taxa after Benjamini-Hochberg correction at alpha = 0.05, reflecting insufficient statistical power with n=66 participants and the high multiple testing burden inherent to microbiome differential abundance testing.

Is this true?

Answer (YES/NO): NO